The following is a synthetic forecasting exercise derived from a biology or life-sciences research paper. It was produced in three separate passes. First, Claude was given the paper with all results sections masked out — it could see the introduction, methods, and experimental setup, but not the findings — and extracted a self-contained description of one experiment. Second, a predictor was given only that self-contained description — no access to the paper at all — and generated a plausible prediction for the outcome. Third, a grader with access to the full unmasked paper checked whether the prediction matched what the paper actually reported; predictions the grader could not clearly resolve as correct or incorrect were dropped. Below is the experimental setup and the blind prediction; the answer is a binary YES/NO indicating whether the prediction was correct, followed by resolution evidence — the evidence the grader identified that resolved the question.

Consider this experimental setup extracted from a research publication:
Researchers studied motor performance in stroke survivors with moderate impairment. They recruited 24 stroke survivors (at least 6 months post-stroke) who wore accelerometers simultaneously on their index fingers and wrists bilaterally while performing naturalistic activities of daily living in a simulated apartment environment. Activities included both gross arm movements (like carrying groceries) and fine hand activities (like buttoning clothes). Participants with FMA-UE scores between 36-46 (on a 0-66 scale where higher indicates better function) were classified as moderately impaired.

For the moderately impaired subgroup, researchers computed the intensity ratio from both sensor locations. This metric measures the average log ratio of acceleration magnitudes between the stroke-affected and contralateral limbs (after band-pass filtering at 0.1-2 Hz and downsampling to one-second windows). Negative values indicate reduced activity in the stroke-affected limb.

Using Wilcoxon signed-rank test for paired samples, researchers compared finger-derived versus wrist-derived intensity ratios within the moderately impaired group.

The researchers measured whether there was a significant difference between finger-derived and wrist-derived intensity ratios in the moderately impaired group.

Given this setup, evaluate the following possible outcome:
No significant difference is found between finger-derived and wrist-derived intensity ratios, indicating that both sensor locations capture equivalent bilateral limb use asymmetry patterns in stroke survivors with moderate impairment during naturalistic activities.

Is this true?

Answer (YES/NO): NO